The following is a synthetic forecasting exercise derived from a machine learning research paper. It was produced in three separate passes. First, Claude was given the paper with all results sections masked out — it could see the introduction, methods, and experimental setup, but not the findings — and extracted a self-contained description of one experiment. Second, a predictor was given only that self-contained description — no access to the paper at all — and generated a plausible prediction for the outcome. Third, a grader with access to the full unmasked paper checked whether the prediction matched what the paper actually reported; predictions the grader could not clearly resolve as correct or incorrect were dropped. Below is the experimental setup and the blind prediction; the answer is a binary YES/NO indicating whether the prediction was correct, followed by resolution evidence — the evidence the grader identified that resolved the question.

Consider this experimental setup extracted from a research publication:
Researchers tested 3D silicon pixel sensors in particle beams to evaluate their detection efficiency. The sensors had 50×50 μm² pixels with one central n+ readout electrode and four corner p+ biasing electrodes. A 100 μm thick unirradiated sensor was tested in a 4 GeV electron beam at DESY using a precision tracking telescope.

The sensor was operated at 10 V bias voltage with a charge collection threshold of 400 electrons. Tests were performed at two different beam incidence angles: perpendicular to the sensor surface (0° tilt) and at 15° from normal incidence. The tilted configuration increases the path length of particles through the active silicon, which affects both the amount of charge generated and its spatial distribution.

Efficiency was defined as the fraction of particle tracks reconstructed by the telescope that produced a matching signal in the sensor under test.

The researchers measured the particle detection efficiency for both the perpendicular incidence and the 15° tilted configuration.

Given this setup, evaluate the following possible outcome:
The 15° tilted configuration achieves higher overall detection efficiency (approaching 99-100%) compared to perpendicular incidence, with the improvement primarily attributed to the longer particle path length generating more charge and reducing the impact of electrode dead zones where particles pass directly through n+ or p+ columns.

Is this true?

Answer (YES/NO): YES